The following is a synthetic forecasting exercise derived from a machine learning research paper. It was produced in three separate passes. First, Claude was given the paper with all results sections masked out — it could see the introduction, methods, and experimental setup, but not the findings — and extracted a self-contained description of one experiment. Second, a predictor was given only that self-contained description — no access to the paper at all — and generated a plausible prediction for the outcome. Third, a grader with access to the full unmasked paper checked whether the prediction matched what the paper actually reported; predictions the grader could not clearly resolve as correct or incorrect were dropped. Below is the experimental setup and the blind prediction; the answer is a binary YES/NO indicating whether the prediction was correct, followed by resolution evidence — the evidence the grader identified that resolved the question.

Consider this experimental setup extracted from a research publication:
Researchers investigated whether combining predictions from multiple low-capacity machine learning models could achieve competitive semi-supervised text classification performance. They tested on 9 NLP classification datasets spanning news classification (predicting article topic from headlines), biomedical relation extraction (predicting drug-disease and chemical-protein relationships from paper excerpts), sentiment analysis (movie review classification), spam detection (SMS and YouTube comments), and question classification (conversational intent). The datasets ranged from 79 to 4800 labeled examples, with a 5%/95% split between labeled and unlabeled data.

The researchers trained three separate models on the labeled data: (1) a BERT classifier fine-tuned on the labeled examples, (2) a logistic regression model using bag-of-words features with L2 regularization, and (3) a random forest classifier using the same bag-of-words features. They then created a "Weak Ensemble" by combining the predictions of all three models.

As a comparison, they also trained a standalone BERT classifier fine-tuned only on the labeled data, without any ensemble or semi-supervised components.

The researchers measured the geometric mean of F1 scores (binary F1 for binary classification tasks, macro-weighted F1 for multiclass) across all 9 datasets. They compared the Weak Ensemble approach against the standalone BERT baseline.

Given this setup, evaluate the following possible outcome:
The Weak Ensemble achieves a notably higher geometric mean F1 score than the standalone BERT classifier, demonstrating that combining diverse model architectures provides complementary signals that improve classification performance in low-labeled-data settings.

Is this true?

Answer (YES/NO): NO